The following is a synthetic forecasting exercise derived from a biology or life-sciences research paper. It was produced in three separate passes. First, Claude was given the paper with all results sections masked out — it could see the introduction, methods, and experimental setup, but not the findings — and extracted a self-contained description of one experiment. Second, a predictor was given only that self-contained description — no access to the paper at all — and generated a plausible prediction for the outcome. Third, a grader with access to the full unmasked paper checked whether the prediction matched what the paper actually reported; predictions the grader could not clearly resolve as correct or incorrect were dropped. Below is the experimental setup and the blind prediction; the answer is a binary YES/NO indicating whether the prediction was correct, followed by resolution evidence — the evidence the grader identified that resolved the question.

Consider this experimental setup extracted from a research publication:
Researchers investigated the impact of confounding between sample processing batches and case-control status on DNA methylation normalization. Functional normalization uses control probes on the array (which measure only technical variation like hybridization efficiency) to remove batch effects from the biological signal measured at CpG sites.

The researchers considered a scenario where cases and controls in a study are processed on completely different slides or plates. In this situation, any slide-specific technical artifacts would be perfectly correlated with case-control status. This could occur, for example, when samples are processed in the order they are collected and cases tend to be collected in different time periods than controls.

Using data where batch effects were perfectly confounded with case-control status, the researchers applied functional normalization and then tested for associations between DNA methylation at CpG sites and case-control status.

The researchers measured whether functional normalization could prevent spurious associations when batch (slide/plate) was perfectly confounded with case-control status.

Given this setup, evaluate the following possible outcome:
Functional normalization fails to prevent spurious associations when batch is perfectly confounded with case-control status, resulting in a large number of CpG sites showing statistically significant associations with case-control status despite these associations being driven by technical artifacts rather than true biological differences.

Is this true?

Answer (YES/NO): YES